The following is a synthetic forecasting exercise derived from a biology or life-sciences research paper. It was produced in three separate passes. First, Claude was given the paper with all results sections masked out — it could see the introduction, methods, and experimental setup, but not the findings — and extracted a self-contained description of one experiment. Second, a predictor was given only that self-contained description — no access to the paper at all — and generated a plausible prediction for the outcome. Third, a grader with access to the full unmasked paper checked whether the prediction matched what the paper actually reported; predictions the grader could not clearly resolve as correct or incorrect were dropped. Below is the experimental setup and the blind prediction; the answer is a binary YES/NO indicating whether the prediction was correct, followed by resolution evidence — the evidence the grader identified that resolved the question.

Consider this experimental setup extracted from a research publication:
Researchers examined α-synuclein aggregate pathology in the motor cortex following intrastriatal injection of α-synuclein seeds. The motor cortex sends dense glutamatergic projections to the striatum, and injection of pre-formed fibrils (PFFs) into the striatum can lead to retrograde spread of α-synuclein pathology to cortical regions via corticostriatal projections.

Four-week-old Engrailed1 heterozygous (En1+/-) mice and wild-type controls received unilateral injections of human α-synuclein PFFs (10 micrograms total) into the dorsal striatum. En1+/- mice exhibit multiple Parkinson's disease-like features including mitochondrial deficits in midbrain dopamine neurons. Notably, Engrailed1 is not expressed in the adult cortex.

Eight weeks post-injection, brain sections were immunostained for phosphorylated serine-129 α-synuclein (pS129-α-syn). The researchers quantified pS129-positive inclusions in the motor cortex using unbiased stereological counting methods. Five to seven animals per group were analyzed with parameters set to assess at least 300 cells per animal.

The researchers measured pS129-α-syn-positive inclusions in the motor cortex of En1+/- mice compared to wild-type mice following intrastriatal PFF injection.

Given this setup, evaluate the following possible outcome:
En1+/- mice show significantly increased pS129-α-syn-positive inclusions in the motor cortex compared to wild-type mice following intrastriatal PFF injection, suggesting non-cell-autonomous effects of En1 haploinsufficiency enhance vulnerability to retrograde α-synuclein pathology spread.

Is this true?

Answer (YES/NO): NO